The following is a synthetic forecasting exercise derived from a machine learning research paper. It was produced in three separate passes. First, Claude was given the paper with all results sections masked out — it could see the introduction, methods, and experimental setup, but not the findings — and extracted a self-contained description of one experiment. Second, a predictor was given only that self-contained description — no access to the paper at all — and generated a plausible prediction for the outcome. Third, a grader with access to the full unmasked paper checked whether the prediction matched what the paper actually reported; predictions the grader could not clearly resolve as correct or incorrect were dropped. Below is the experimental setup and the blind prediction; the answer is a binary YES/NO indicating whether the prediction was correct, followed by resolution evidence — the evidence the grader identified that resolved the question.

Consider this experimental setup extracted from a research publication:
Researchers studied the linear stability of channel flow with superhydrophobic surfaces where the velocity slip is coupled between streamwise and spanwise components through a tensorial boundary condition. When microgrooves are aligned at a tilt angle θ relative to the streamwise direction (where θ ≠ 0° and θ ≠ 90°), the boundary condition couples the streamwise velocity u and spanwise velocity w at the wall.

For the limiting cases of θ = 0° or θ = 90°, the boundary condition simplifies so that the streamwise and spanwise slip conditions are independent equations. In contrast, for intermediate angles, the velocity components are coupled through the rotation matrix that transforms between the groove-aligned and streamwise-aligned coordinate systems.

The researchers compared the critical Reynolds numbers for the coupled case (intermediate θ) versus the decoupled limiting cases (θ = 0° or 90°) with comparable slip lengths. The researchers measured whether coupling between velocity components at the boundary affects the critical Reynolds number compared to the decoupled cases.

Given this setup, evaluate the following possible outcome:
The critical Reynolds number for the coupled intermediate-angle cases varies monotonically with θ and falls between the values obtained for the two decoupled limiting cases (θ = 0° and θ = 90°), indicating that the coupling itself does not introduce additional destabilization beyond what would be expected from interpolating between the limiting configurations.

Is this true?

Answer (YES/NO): NO